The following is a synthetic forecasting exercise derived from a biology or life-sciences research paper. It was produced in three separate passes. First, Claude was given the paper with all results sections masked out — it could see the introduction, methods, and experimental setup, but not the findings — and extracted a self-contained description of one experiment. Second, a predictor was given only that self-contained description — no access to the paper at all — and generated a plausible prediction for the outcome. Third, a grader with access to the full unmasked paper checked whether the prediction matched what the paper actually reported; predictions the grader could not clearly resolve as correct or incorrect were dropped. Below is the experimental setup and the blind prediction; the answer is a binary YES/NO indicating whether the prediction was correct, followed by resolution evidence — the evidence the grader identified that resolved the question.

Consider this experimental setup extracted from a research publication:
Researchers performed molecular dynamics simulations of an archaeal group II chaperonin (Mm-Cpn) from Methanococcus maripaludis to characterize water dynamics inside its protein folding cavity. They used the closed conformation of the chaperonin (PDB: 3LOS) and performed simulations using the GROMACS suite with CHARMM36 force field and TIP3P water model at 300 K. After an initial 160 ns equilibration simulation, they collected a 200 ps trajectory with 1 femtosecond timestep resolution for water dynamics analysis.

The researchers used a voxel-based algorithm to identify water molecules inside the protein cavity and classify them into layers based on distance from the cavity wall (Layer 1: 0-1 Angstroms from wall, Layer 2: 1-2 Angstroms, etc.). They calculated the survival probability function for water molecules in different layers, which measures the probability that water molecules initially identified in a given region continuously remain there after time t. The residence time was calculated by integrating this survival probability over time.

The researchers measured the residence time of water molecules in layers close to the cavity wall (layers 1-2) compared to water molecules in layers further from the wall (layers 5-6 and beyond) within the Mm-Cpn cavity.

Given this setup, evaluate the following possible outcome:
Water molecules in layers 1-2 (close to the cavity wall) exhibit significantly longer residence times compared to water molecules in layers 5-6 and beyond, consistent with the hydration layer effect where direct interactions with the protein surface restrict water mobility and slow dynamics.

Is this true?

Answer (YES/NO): YES